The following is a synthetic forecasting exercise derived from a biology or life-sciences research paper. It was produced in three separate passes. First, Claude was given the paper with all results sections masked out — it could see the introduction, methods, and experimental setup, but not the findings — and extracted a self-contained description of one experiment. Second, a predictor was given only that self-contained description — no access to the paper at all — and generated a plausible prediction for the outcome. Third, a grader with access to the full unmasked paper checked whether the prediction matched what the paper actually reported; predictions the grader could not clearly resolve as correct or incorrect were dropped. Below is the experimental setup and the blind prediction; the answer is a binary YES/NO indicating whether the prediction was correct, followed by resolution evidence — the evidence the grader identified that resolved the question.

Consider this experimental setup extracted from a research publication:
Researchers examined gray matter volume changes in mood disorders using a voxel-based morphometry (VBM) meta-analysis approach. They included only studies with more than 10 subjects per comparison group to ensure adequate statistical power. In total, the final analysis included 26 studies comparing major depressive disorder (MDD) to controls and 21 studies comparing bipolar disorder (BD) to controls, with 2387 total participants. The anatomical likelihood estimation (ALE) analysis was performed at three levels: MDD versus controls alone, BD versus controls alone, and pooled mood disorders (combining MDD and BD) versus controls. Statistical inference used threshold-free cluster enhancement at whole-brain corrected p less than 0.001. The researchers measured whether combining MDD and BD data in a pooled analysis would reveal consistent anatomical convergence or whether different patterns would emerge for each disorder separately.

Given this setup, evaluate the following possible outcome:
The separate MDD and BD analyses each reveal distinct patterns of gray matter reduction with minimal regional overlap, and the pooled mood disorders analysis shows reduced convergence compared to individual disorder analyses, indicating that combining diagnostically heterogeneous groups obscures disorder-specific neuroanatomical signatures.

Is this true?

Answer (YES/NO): NO